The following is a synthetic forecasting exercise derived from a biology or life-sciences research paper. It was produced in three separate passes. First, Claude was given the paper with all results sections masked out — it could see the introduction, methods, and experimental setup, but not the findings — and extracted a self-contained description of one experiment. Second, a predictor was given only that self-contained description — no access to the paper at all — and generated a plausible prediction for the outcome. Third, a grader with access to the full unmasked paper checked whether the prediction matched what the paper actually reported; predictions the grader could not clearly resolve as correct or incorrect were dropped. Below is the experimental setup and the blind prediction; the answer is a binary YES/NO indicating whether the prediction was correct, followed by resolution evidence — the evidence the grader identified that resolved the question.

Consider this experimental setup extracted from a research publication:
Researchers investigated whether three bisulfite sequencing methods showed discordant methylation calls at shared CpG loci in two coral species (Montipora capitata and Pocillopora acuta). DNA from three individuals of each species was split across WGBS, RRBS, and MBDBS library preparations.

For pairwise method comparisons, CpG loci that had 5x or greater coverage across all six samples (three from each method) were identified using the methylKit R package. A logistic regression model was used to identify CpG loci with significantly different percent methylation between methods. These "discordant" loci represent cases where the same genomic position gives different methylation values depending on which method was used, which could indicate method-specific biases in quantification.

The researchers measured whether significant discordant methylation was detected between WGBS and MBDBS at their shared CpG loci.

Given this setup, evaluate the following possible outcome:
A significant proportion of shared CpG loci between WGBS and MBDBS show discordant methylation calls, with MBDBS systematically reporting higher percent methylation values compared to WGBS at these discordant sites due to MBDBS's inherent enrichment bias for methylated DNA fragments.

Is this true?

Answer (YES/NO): NO